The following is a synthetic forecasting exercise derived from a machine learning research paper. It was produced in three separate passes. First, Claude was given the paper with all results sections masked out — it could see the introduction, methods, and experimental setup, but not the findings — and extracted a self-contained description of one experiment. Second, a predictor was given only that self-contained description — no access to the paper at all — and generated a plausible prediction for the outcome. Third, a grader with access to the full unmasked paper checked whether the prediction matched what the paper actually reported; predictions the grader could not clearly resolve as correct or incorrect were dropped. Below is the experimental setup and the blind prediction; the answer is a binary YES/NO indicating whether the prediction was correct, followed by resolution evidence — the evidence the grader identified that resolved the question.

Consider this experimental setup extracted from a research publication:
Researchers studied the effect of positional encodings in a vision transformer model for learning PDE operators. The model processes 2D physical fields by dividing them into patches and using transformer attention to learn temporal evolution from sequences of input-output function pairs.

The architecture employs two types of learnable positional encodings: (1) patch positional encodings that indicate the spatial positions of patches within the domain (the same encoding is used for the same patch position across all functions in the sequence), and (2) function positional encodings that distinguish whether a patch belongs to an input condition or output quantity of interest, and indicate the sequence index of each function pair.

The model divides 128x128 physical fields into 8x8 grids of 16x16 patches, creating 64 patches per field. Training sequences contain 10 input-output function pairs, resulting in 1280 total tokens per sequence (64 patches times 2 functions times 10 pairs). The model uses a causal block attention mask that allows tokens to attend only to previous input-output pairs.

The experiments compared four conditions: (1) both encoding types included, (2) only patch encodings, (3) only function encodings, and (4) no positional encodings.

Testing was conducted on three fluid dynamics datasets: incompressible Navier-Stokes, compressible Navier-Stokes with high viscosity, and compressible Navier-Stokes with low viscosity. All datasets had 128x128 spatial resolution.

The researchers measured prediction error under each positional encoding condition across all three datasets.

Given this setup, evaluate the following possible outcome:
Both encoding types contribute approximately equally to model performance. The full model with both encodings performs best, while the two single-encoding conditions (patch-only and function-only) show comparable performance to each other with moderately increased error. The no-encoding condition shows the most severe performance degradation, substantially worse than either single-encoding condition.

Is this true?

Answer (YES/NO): NO